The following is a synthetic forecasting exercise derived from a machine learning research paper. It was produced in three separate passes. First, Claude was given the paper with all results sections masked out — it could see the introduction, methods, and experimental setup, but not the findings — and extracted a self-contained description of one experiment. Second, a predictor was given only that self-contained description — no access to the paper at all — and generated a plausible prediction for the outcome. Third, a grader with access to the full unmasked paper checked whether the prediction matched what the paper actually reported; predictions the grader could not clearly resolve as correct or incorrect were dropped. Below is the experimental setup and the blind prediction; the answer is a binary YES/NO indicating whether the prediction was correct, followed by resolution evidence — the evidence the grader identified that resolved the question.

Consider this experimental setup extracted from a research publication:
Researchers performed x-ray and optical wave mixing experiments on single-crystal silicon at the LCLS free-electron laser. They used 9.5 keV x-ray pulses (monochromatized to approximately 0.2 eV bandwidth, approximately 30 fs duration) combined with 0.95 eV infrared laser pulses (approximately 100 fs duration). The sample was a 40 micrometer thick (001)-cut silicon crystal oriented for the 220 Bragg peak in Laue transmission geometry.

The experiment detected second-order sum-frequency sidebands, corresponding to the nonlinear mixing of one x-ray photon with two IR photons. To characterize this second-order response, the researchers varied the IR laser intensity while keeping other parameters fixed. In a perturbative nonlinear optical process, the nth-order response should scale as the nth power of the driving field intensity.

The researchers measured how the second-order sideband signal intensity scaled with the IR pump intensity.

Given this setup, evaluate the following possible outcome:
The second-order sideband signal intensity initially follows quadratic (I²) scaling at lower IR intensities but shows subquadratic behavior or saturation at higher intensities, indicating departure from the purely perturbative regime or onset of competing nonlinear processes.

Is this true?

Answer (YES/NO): NO